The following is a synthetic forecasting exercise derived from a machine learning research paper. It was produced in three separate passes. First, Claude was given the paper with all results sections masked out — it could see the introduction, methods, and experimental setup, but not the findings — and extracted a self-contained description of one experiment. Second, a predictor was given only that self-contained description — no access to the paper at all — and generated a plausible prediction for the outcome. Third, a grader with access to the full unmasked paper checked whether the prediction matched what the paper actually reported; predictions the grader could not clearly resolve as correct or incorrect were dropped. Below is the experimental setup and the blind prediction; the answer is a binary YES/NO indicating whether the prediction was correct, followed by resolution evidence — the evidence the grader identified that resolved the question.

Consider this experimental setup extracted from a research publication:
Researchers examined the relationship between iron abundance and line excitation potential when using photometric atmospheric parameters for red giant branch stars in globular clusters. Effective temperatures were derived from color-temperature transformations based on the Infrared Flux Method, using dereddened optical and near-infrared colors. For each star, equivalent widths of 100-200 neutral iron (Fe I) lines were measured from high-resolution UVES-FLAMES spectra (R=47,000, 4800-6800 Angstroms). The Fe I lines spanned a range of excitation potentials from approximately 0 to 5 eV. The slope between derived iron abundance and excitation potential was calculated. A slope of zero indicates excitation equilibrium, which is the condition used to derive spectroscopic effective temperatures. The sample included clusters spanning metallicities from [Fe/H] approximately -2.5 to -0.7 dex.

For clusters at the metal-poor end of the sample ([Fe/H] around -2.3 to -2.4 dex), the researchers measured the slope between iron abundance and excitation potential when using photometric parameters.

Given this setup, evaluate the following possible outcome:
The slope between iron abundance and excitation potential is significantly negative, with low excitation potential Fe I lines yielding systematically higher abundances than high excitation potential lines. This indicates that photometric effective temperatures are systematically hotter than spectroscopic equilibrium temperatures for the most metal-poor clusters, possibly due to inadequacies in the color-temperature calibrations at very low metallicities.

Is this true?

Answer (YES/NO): NO